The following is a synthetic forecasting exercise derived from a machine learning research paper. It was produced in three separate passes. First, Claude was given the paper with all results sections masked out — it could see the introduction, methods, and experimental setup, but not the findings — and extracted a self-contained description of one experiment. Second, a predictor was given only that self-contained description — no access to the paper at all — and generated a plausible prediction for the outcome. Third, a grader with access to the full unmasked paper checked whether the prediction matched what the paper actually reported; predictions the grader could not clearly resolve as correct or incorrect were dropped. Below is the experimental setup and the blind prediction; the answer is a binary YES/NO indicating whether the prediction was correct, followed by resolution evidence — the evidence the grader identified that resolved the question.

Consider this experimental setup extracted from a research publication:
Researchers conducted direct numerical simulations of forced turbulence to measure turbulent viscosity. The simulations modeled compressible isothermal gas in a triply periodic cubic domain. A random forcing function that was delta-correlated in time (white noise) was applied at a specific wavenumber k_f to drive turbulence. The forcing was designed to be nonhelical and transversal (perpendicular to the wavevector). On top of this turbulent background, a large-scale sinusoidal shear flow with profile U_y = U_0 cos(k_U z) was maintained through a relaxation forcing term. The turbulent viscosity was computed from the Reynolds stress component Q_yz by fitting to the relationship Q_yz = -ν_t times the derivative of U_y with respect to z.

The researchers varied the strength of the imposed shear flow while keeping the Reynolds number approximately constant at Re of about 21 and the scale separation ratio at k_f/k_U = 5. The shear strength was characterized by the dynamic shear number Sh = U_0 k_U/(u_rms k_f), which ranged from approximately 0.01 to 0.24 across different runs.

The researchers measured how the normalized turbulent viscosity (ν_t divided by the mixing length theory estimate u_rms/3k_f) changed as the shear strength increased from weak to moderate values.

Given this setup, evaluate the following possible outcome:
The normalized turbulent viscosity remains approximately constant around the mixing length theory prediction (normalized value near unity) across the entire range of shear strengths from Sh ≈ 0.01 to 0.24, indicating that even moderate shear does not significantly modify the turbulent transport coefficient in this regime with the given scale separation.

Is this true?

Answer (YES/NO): NO